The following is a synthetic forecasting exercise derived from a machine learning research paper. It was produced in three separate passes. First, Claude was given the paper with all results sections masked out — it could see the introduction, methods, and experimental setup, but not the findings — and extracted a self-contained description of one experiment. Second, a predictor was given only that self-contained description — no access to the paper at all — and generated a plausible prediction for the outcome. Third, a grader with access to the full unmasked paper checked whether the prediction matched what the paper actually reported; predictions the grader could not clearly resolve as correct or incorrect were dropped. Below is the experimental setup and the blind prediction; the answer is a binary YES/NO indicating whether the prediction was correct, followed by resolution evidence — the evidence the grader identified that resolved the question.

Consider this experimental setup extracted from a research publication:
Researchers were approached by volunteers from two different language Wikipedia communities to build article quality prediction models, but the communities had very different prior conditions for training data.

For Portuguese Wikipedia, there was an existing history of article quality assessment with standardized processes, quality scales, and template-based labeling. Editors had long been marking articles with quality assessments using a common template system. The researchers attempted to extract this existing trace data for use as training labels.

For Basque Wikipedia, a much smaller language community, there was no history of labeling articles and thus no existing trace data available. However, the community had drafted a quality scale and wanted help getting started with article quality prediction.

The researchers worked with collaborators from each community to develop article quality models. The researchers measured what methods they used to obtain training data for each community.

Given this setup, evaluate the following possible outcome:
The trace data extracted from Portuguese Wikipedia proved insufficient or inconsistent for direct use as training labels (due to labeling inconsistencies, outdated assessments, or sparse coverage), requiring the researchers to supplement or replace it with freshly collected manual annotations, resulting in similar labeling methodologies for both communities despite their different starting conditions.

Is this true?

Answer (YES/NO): NO